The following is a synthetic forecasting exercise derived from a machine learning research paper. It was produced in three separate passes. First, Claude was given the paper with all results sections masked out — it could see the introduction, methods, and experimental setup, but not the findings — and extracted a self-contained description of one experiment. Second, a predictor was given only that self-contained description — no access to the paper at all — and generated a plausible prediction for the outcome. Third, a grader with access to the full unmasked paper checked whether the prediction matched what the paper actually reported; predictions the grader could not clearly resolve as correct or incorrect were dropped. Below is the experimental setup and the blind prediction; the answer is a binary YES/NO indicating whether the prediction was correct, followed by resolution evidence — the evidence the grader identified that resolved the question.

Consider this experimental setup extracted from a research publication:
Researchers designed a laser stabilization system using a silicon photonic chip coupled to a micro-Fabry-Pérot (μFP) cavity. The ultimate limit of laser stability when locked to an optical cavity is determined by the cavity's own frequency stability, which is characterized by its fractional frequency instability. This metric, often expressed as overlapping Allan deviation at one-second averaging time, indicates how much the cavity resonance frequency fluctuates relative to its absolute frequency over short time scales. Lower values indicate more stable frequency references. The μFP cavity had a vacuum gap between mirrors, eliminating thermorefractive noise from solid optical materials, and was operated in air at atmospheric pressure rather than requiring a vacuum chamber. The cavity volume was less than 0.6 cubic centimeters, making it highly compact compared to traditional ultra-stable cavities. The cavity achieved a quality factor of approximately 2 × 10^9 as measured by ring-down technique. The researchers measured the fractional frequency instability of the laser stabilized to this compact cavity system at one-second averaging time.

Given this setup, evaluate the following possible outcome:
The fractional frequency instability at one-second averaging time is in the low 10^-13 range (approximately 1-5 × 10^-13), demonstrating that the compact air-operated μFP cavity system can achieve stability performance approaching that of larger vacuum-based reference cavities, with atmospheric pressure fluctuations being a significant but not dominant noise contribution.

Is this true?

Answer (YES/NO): NO